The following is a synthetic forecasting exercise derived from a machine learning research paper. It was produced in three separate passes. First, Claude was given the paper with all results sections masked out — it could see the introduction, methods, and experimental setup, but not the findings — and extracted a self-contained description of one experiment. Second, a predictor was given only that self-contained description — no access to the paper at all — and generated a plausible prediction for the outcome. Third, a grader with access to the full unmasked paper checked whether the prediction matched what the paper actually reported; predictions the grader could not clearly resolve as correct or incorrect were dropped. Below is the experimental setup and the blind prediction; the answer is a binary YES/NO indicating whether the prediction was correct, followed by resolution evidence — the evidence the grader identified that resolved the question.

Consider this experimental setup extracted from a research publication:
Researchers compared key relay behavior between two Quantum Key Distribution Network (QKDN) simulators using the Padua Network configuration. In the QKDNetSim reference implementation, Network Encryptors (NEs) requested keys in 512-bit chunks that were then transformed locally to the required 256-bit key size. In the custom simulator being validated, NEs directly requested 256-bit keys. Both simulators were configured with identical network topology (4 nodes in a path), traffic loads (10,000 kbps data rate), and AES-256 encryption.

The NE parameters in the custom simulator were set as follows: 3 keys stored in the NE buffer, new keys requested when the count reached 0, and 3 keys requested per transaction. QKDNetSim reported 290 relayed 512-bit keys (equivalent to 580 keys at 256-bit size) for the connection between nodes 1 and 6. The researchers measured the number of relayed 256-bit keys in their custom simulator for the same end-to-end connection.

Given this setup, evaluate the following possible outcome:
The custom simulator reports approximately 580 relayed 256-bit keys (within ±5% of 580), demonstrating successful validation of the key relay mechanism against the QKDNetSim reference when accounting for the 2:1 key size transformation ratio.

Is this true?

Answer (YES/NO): NO